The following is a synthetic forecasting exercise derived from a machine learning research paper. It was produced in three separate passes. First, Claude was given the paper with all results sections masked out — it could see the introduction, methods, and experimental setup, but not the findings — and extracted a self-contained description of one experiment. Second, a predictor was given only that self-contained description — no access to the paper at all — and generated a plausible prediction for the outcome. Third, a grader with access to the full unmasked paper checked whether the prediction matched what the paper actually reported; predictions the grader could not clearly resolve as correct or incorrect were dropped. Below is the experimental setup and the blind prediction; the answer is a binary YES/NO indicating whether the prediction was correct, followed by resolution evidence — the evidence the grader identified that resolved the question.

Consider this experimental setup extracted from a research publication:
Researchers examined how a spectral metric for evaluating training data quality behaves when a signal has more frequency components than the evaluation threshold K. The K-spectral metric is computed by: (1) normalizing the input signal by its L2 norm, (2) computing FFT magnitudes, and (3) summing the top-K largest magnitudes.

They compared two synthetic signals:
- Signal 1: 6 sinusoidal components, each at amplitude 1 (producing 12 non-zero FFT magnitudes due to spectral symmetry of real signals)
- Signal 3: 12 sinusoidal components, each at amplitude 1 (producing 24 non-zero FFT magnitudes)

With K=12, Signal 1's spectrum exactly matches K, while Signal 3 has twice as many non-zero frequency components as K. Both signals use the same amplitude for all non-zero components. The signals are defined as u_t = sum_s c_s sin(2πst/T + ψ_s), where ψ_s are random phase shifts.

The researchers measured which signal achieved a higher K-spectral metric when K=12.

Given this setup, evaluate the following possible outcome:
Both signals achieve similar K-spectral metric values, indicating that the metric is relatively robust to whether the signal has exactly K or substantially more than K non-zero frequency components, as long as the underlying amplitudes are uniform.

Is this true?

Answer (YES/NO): NO